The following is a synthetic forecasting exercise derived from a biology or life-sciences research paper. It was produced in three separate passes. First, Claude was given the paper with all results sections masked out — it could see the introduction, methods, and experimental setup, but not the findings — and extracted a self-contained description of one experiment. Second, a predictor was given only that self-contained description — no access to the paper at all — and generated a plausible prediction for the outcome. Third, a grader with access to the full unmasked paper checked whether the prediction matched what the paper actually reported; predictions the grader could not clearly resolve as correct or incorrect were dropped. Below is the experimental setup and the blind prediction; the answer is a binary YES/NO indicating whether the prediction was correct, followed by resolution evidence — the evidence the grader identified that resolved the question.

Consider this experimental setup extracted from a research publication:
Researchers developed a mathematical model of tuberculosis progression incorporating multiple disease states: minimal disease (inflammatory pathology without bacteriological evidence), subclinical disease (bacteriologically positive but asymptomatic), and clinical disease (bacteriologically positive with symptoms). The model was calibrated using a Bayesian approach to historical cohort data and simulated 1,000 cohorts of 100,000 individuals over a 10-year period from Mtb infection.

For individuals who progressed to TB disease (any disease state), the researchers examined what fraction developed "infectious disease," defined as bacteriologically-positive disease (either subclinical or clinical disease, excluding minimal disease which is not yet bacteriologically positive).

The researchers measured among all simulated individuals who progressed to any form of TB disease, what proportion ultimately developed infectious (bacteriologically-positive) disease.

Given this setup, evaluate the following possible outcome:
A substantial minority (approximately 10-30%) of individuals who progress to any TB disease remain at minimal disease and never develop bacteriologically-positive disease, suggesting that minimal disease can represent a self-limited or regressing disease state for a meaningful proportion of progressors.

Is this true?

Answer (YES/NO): NO